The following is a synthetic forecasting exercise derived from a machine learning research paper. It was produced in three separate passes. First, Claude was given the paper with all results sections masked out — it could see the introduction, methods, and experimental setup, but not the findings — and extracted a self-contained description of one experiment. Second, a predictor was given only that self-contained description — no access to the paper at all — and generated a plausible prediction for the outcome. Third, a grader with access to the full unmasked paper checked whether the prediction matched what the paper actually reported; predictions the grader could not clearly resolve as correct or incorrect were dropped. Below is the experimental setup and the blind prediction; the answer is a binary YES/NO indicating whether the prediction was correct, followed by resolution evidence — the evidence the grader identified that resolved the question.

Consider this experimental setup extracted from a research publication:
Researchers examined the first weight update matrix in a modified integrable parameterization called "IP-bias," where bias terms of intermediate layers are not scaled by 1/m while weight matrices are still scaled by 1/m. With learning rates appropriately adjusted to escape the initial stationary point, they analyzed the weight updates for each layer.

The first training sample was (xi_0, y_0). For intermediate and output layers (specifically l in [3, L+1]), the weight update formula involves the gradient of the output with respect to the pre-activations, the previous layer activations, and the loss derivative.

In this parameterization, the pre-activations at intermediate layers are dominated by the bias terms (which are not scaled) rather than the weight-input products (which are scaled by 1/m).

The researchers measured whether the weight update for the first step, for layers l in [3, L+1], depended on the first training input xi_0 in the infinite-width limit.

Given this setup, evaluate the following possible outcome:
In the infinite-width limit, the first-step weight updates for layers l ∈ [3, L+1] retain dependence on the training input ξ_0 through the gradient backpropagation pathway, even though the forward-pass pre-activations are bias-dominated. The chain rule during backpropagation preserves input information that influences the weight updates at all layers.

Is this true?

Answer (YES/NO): NO